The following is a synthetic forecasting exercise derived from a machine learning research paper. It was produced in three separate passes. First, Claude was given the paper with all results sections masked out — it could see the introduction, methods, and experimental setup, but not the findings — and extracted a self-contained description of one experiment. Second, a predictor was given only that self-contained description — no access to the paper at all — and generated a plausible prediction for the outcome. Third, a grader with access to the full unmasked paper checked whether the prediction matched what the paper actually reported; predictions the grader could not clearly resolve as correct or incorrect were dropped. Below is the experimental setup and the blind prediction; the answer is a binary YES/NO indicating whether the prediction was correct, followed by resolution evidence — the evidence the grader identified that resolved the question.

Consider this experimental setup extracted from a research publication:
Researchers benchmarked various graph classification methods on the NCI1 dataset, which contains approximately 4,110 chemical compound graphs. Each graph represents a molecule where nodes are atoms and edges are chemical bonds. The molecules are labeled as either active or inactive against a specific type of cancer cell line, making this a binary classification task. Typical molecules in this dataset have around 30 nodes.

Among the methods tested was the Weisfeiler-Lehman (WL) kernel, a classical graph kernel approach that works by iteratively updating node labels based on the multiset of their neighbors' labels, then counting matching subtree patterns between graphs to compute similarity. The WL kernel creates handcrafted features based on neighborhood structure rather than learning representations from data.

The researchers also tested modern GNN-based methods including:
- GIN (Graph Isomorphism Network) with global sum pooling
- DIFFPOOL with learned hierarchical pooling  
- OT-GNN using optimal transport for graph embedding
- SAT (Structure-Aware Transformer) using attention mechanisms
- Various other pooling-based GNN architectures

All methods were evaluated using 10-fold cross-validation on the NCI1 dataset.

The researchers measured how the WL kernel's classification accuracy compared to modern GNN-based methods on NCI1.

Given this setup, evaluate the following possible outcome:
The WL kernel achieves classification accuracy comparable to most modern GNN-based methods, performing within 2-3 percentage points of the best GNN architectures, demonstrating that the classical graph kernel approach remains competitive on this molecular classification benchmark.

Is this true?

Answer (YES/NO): YES